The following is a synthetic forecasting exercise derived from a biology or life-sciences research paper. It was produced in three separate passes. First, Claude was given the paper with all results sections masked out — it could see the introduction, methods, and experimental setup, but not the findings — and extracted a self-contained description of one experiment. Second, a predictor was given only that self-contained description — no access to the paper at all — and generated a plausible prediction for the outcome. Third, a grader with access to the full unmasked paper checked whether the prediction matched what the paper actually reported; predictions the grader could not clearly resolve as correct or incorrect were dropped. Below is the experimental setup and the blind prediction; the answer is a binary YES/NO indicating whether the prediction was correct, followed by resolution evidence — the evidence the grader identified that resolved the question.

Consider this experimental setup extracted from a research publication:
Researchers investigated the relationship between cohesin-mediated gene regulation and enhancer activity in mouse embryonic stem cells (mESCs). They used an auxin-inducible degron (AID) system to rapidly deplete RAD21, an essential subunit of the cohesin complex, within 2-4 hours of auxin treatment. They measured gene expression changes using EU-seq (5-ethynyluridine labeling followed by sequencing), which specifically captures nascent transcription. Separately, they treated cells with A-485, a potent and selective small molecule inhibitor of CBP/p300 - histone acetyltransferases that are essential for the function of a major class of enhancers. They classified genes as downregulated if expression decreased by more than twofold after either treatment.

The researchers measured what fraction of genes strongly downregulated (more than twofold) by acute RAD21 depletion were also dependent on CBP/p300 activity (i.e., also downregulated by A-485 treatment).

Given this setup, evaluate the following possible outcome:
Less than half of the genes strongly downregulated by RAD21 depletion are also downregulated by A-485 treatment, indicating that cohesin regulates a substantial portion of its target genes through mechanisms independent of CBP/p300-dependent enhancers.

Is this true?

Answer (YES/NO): NO